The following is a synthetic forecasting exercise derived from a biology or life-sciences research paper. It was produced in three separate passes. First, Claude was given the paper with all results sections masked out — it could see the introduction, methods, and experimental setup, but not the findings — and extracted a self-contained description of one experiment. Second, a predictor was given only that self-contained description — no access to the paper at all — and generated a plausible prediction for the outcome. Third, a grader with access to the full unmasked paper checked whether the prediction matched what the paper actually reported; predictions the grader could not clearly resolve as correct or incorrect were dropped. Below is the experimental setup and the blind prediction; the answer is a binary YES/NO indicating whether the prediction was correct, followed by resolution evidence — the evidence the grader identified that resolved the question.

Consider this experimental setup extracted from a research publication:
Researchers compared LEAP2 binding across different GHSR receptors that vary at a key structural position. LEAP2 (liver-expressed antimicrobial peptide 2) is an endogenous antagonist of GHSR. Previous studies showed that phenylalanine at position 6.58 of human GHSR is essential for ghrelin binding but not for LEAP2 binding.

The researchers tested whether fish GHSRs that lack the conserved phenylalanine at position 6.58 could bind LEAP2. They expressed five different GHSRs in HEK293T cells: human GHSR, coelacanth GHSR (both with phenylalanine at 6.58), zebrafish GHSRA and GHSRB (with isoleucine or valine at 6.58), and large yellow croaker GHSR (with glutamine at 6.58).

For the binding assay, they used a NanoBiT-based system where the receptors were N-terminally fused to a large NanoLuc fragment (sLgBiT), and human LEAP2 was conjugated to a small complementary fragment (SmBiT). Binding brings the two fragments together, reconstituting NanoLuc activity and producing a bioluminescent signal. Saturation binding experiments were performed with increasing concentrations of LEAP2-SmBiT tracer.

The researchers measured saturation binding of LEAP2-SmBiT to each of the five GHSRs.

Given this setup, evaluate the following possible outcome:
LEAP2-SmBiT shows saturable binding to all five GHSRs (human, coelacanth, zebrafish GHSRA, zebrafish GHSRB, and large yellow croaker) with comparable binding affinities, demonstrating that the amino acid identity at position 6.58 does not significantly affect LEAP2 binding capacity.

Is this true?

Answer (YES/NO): YES